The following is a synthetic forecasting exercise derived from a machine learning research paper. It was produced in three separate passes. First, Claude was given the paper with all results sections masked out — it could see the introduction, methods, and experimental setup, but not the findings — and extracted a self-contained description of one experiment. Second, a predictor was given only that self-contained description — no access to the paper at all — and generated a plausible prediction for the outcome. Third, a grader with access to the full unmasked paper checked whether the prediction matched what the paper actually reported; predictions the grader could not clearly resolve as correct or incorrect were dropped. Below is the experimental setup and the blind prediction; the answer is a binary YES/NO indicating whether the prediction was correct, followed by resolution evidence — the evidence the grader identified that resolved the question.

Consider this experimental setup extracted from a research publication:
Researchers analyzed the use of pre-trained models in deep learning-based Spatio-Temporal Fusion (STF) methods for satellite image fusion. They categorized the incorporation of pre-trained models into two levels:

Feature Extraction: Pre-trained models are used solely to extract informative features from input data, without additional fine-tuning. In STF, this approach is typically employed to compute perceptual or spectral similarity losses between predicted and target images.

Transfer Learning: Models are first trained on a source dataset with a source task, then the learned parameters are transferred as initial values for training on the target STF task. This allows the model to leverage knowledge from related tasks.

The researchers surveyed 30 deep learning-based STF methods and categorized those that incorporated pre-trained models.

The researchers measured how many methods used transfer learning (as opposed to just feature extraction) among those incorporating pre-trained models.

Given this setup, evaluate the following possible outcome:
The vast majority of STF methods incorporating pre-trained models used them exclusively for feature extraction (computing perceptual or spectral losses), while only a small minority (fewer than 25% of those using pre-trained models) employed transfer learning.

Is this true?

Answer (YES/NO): YES